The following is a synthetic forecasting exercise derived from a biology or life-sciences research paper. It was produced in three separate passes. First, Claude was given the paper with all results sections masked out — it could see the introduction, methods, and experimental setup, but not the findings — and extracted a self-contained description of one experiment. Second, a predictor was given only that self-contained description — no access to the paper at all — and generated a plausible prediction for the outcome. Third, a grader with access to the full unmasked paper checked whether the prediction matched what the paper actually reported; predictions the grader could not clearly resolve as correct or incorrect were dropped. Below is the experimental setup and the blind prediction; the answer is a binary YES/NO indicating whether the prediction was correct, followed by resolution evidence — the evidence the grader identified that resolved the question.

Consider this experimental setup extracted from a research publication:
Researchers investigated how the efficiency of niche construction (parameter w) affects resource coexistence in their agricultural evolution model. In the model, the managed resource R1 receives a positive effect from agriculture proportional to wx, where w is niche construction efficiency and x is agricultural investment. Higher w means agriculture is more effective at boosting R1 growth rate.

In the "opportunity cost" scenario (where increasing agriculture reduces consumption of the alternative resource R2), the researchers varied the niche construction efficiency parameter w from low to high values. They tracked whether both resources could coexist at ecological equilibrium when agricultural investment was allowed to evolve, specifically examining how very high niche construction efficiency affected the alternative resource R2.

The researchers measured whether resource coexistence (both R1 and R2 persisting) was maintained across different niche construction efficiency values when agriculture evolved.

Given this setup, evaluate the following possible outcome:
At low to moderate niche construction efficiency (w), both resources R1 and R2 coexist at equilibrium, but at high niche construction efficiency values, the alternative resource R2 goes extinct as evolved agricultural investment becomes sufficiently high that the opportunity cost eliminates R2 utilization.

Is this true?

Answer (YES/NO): NO